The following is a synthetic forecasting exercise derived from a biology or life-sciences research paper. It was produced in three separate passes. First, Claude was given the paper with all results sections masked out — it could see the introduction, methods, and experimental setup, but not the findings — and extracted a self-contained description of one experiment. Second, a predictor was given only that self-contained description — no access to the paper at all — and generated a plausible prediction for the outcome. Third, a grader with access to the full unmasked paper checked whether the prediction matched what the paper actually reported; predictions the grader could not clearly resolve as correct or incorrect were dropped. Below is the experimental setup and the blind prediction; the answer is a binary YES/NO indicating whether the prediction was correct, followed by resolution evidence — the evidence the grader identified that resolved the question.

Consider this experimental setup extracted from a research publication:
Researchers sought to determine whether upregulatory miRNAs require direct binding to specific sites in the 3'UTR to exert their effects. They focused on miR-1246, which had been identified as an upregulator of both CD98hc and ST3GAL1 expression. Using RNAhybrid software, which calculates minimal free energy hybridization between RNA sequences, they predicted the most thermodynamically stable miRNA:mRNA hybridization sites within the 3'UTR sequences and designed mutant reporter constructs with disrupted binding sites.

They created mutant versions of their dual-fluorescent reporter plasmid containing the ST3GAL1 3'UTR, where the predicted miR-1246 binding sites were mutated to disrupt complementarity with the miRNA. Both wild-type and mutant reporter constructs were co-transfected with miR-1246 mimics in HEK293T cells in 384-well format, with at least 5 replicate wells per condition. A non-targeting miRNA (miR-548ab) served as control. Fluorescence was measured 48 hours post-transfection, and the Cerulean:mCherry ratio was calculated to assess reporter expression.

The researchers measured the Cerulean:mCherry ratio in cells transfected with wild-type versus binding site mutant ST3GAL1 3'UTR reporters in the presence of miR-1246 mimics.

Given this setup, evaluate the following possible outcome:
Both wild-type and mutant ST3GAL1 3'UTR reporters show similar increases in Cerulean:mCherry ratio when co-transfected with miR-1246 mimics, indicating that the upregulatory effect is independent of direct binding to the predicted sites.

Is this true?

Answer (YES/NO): NO